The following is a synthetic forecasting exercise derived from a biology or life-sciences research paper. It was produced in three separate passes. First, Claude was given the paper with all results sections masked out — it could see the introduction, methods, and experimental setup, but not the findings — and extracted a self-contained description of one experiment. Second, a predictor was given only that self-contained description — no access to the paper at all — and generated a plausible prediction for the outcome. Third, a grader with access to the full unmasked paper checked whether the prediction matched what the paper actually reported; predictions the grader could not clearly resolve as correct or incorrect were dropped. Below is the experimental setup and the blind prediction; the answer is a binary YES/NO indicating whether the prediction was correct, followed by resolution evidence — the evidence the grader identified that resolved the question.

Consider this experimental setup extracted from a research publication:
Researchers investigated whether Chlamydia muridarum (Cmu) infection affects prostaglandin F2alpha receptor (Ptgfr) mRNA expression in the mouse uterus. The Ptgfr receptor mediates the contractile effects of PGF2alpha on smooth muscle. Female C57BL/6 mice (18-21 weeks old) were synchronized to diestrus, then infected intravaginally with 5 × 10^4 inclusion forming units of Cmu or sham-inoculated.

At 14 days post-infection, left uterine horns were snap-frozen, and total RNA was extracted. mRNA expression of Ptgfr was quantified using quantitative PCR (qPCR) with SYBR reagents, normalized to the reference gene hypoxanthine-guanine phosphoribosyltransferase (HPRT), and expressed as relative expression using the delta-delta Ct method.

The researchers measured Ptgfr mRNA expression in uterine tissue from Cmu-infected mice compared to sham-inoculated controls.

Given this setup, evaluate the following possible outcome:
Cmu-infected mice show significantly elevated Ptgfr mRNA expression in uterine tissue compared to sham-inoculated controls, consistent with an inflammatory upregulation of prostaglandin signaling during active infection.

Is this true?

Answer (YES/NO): YES